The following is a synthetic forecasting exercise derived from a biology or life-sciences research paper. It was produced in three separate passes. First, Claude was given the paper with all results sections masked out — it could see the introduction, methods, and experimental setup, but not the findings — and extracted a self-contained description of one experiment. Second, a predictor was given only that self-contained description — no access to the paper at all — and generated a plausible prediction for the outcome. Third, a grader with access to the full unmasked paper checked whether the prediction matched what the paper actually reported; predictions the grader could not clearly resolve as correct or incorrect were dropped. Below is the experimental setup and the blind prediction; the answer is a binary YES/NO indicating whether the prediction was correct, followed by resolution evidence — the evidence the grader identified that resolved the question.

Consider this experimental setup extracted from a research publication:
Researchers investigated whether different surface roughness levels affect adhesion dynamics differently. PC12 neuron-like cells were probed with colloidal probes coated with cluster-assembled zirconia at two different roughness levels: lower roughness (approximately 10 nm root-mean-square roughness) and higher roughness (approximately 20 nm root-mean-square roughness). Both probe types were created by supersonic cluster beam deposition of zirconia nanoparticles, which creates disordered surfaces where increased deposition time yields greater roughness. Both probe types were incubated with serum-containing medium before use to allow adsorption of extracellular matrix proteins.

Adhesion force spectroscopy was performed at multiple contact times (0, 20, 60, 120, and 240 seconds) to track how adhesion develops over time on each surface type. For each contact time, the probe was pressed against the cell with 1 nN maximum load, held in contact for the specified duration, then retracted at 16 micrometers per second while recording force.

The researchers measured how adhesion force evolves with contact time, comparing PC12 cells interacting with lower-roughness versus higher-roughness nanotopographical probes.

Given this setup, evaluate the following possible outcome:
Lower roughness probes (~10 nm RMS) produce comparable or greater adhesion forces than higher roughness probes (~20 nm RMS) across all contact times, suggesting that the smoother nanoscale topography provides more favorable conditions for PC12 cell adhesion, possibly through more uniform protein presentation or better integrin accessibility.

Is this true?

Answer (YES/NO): YES